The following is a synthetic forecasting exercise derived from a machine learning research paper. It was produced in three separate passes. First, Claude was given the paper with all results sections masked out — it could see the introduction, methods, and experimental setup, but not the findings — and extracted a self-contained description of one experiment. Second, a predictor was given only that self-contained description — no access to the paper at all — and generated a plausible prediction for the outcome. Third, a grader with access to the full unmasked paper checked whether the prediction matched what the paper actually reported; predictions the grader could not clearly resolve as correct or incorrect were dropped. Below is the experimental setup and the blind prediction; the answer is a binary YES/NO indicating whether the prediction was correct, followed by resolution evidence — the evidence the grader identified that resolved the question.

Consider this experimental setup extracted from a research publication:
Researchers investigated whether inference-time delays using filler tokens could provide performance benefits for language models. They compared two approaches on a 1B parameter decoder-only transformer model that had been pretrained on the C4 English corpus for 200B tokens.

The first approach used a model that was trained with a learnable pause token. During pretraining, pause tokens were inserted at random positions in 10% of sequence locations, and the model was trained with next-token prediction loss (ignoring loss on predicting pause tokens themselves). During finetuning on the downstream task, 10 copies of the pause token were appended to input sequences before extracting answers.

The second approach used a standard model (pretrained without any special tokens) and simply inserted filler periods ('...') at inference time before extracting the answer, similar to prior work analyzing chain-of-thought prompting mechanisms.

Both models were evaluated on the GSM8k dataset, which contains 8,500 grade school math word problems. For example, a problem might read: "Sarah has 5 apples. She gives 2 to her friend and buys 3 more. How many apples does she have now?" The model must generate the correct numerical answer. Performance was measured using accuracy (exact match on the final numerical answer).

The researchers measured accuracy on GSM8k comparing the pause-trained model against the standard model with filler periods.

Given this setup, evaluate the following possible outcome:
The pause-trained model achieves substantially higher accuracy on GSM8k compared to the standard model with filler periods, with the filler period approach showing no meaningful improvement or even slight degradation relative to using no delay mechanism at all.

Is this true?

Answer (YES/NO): YES